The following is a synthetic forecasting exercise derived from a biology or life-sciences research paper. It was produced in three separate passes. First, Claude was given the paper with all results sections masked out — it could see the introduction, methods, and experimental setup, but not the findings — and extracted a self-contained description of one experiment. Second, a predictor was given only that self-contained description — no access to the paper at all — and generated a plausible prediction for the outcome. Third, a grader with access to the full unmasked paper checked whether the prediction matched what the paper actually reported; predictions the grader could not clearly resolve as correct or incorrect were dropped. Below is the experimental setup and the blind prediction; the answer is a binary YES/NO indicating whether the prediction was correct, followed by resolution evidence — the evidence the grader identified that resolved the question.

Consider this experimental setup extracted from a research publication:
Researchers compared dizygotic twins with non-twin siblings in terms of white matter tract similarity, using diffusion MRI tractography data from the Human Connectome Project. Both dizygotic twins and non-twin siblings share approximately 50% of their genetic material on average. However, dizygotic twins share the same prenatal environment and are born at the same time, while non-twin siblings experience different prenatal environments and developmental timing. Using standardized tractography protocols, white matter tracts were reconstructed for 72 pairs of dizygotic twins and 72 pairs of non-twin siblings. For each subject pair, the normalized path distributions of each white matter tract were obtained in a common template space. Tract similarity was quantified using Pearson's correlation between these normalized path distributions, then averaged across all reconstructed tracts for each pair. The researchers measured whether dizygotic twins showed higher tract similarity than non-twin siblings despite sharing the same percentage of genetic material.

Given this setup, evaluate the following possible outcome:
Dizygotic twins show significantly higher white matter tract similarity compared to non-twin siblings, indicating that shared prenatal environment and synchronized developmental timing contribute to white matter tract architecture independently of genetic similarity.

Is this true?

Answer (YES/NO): NO